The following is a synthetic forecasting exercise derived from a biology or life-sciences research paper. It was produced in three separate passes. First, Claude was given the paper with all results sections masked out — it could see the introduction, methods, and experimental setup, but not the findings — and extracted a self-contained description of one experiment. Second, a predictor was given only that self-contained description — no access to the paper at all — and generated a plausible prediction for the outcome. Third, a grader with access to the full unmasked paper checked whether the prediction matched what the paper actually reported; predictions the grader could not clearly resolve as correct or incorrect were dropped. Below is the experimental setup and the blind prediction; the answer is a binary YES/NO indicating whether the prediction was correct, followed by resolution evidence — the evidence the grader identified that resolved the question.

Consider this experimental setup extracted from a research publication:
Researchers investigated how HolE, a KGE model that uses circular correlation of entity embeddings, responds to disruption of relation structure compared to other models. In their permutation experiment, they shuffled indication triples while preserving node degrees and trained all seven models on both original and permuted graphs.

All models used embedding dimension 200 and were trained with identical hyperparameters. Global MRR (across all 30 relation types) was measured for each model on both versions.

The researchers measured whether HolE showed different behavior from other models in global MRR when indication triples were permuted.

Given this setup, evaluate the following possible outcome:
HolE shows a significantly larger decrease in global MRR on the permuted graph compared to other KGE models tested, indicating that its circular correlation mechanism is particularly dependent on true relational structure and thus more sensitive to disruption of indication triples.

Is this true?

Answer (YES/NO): YES